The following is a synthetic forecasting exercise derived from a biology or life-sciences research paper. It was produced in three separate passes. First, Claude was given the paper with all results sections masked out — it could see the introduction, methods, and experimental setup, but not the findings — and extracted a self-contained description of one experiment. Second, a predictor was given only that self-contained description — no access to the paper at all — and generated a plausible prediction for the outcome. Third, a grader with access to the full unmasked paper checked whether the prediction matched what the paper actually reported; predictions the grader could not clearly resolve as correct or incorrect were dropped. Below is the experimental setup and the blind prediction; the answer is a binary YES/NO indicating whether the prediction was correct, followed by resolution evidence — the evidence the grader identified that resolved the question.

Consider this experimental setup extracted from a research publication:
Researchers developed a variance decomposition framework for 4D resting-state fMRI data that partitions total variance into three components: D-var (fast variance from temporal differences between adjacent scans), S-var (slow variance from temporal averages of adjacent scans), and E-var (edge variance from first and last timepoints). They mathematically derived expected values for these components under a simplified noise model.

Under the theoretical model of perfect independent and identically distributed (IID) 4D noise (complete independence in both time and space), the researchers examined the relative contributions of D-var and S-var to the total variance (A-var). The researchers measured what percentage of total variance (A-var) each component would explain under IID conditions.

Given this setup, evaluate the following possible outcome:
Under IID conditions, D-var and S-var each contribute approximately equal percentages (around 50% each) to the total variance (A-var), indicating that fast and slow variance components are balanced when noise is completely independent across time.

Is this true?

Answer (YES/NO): YES